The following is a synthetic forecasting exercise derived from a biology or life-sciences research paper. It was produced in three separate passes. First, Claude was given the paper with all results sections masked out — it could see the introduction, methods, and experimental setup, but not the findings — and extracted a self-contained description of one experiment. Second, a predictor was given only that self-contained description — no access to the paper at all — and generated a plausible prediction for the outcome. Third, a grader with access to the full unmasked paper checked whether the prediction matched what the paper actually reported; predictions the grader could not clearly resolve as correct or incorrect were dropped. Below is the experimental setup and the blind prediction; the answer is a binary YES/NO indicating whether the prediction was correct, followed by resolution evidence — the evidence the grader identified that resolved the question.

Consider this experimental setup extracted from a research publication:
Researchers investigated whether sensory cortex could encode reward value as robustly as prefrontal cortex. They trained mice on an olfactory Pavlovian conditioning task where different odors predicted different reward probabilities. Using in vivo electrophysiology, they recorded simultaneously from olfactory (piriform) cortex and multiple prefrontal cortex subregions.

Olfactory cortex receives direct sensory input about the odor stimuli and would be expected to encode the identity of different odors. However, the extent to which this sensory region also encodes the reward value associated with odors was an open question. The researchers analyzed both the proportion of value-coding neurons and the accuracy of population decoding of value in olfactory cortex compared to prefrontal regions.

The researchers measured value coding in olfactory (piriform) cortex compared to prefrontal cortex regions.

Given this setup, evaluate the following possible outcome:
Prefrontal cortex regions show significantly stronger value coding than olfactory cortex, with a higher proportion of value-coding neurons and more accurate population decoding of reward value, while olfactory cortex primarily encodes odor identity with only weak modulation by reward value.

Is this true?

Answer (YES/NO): NO